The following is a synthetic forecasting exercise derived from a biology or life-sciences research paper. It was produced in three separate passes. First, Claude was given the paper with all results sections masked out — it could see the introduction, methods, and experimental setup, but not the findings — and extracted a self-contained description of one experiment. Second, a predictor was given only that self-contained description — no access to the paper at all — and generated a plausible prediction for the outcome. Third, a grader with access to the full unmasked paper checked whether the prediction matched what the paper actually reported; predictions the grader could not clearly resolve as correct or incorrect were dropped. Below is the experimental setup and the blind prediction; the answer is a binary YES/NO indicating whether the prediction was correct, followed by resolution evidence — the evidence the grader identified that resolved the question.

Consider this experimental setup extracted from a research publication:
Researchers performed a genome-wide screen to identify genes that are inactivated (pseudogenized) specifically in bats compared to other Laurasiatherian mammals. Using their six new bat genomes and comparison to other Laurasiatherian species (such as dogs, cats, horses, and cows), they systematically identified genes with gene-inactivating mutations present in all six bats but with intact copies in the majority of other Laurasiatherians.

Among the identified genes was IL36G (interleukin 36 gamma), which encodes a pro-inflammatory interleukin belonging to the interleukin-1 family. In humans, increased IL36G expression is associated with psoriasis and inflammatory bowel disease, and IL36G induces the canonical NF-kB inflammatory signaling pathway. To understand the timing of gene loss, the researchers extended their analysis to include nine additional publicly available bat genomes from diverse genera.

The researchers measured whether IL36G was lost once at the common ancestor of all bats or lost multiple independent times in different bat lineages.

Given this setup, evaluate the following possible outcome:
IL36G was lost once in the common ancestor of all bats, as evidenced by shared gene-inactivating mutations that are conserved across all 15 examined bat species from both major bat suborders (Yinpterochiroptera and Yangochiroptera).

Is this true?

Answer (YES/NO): NO